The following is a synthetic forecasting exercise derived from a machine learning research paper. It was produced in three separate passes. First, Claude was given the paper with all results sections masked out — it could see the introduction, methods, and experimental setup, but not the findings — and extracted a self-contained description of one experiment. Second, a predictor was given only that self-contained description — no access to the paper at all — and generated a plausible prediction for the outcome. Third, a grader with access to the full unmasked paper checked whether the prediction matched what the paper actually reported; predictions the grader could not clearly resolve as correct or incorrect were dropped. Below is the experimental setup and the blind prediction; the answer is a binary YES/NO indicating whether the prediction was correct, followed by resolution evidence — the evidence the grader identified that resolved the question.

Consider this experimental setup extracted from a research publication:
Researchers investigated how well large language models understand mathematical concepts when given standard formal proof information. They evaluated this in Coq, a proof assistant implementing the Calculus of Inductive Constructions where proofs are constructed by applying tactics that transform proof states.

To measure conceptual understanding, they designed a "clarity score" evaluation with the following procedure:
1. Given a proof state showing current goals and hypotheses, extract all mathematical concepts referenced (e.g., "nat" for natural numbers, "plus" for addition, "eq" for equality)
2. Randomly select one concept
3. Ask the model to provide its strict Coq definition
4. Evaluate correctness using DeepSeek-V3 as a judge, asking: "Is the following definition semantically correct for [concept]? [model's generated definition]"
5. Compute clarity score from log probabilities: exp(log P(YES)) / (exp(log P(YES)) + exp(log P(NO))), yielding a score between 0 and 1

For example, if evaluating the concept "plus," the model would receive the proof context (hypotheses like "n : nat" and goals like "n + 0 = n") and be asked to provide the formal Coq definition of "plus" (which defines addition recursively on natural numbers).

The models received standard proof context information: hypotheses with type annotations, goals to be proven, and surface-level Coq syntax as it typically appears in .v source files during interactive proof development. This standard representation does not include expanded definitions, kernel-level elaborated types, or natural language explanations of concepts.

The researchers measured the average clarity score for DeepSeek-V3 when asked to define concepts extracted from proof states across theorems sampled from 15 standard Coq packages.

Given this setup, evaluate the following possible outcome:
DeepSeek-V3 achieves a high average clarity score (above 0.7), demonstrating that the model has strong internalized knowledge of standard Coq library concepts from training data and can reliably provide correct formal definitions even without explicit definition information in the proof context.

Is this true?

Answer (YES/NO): NO